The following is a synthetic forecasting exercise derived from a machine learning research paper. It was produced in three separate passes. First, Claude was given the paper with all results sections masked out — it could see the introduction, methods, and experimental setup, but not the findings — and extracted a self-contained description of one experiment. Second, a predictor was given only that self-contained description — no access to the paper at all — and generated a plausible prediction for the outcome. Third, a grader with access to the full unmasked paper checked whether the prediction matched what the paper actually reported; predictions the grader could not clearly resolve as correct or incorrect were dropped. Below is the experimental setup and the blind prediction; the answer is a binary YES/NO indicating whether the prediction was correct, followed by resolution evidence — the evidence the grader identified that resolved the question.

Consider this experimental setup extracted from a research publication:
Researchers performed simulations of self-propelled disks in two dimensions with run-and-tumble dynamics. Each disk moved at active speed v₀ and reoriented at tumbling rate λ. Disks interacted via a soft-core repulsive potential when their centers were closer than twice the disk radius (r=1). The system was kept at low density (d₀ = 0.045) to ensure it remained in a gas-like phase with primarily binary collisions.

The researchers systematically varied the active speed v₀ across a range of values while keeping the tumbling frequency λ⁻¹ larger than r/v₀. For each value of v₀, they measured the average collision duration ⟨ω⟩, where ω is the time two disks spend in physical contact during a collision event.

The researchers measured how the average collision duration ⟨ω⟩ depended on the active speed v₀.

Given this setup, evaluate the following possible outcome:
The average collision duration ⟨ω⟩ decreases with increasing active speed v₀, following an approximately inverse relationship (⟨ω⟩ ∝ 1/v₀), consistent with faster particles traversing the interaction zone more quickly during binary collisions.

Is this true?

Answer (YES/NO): YES